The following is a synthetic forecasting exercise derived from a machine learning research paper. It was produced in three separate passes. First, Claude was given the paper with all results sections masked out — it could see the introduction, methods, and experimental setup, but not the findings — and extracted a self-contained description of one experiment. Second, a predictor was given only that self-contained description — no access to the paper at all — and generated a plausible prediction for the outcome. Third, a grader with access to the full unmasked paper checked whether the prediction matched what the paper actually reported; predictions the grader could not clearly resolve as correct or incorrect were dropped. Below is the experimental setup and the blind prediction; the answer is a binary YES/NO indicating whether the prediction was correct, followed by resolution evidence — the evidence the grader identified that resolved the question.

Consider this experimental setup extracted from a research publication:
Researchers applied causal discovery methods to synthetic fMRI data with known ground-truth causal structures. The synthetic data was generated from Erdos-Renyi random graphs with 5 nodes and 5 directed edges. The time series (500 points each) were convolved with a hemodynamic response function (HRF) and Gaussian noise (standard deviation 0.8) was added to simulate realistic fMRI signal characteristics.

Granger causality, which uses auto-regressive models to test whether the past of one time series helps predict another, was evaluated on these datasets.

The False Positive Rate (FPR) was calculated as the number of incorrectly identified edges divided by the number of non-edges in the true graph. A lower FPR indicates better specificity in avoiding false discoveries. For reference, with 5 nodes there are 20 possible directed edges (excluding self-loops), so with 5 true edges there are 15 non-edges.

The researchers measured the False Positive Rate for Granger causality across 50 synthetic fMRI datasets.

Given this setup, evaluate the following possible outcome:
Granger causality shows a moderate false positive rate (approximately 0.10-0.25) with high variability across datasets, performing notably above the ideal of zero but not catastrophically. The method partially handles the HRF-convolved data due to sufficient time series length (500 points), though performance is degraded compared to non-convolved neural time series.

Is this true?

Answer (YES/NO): NO